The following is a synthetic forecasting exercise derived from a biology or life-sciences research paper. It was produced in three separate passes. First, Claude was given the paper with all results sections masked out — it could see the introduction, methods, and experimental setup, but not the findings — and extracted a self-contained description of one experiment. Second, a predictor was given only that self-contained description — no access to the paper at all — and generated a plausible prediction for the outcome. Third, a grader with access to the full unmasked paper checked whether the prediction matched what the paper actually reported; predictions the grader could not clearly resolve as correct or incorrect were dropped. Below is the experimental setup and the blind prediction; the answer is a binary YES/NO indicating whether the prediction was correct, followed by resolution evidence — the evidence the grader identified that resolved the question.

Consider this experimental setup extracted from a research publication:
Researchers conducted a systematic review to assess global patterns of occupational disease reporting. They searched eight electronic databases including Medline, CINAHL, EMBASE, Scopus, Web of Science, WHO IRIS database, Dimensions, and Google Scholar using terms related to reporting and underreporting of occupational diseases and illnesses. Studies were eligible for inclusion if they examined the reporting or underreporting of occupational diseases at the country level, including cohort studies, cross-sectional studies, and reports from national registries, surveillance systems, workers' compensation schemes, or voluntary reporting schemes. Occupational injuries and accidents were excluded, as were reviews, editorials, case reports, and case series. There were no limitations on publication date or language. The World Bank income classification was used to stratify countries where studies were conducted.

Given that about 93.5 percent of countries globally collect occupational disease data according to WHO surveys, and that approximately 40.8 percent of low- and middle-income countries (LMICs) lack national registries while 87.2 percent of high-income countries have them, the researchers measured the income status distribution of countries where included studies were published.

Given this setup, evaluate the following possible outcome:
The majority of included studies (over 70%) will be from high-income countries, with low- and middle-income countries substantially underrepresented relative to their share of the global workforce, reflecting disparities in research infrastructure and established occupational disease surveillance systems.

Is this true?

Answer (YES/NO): YES